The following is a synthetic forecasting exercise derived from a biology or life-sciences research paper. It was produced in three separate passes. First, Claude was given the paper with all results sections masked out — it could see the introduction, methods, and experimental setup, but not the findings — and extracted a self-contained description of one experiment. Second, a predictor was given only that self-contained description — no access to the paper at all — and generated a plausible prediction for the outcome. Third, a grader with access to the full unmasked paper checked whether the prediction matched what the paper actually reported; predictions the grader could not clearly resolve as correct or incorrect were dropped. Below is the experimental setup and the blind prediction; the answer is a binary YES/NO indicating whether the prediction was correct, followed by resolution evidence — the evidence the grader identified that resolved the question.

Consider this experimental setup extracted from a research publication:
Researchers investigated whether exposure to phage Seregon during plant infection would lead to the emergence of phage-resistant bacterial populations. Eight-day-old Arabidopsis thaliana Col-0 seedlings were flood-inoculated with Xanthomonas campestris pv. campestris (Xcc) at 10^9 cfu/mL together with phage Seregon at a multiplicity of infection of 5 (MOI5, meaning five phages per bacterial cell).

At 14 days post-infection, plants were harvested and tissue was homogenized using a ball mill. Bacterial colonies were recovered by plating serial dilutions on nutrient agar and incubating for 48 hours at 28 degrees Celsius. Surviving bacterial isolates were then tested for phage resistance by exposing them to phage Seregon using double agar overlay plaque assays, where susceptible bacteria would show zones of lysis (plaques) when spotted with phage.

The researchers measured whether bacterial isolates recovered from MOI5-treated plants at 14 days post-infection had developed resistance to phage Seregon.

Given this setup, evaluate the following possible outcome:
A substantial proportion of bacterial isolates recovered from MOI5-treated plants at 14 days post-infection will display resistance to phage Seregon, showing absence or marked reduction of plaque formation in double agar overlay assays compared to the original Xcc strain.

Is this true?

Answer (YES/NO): NO